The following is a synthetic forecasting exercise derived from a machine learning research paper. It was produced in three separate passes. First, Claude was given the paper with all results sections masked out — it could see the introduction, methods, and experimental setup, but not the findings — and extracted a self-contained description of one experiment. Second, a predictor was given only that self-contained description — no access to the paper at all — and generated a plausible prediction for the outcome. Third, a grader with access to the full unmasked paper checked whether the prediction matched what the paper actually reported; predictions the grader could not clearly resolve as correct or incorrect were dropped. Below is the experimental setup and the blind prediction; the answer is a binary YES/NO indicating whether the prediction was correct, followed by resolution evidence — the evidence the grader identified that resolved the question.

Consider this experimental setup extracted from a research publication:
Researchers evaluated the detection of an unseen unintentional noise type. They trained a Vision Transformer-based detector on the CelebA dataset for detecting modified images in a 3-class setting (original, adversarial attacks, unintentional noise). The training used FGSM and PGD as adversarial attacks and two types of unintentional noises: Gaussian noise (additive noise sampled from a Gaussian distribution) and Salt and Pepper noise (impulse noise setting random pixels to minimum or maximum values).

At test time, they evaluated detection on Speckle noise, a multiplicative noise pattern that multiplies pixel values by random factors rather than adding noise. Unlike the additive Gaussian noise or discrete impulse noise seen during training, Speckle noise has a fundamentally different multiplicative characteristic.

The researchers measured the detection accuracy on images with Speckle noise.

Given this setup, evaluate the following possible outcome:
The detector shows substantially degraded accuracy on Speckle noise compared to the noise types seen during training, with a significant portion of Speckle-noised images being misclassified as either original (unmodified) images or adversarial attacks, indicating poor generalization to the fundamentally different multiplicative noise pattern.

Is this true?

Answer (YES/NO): NO